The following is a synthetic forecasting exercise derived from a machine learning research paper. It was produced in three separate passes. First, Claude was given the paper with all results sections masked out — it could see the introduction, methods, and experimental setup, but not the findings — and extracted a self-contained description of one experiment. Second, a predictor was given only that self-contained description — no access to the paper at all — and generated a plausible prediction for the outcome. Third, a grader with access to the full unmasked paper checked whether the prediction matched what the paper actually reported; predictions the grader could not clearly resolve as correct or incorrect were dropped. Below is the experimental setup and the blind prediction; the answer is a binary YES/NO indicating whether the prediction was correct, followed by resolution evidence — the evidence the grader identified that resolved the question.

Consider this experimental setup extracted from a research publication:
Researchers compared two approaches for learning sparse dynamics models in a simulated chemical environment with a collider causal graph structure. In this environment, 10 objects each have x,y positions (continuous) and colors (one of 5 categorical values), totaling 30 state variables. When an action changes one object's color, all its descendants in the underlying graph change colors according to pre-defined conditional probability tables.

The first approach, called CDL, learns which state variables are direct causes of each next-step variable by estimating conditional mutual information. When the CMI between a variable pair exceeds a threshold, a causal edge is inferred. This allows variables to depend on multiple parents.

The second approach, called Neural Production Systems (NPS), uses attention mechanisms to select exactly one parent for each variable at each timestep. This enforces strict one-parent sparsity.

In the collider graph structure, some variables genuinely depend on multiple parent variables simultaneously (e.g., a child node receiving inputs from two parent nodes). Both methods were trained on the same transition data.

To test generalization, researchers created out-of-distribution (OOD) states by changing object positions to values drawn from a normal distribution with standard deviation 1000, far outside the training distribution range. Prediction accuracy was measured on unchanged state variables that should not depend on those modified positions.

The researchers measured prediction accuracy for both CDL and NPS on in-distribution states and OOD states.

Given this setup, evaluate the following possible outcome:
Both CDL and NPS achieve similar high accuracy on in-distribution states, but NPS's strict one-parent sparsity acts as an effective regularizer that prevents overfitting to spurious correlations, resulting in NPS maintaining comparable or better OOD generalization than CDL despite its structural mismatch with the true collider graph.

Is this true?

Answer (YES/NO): NO